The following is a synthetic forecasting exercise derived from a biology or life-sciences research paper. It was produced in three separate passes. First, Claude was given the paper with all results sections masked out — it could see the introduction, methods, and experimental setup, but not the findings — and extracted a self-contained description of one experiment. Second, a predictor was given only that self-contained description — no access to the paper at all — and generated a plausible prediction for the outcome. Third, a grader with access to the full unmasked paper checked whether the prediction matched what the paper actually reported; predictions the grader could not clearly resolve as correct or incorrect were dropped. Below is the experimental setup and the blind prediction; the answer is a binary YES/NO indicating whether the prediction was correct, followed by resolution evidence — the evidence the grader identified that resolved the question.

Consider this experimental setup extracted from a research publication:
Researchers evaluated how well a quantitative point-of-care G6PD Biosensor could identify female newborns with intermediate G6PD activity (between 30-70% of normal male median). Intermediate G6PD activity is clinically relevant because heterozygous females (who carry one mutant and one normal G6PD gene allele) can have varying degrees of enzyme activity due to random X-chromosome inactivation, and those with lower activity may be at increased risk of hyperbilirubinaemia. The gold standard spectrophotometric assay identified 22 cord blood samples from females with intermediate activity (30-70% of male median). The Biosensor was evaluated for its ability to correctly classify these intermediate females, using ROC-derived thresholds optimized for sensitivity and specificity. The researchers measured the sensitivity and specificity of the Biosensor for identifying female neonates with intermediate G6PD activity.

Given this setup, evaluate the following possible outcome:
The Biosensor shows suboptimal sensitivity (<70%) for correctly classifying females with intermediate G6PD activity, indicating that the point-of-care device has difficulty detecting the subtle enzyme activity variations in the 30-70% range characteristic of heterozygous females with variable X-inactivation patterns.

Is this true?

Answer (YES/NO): NO